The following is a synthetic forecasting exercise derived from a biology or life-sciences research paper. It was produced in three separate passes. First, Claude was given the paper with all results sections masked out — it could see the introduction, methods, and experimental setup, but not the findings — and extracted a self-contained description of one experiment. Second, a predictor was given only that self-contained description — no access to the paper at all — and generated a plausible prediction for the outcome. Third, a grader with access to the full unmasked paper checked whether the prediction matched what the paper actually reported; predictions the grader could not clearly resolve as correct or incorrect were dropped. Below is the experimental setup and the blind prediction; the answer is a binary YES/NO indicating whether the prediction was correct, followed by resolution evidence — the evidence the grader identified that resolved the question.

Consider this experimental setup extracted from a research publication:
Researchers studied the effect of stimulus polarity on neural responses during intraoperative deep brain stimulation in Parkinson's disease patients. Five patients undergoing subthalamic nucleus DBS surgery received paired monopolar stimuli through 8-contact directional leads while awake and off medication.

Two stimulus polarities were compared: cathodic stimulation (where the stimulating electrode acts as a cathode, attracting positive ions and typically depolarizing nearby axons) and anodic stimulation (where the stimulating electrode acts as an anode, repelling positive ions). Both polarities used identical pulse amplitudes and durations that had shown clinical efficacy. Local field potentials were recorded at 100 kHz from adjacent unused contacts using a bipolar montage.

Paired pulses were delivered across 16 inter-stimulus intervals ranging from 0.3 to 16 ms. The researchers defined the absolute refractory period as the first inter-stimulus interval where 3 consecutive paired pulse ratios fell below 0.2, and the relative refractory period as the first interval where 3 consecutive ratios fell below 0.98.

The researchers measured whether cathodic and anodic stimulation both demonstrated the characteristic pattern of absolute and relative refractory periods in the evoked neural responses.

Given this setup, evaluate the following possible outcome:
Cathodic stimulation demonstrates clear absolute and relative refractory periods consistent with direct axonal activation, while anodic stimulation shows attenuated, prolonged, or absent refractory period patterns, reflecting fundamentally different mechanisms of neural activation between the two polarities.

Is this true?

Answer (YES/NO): NO